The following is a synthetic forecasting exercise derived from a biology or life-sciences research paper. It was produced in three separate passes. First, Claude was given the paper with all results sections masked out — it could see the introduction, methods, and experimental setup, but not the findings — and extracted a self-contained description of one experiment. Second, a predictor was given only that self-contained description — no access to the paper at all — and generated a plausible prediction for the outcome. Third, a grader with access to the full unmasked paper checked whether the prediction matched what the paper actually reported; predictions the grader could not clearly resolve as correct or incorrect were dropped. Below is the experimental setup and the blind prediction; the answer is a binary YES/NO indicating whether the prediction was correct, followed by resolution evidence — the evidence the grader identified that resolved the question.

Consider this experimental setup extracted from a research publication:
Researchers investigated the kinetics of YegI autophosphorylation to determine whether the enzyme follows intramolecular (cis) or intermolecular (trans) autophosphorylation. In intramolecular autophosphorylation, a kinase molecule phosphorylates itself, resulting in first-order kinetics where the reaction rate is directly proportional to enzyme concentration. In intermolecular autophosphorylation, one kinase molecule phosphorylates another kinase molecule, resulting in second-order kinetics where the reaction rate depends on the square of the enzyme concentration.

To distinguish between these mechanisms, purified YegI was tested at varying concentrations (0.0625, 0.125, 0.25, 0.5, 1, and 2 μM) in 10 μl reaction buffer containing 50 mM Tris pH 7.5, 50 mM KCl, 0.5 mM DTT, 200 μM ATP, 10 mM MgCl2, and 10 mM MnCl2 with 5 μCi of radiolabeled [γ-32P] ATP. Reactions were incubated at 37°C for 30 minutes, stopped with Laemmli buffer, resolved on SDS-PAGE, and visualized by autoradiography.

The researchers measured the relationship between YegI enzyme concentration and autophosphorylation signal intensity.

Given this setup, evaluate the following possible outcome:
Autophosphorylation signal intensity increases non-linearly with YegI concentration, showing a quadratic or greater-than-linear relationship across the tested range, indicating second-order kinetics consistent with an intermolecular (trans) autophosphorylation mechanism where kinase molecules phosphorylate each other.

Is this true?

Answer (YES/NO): YES